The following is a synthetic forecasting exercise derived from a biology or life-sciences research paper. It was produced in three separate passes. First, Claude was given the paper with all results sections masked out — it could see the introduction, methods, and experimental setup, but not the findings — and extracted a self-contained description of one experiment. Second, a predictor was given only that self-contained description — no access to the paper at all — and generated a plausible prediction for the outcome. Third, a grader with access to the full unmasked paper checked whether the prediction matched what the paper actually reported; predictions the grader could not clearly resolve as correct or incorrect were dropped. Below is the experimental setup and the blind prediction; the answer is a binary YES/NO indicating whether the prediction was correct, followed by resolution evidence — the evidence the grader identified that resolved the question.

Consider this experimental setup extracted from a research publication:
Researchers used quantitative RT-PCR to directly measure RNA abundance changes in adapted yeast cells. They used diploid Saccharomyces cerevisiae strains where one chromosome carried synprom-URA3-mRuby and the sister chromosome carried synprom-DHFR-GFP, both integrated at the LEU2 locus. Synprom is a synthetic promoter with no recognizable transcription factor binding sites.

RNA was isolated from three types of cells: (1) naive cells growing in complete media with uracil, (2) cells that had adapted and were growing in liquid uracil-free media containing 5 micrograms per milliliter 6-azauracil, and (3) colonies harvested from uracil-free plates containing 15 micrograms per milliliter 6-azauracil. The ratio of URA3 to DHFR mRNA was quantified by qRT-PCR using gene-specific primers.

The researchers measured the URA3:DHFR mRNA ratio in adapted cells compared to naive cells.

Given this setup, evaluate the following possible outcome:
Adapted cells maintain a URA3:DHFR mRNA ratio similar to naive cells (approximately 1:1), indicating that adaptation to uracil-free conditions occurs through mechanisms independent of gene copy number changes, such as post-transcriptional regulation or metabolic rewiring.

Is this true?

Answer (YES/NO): NO